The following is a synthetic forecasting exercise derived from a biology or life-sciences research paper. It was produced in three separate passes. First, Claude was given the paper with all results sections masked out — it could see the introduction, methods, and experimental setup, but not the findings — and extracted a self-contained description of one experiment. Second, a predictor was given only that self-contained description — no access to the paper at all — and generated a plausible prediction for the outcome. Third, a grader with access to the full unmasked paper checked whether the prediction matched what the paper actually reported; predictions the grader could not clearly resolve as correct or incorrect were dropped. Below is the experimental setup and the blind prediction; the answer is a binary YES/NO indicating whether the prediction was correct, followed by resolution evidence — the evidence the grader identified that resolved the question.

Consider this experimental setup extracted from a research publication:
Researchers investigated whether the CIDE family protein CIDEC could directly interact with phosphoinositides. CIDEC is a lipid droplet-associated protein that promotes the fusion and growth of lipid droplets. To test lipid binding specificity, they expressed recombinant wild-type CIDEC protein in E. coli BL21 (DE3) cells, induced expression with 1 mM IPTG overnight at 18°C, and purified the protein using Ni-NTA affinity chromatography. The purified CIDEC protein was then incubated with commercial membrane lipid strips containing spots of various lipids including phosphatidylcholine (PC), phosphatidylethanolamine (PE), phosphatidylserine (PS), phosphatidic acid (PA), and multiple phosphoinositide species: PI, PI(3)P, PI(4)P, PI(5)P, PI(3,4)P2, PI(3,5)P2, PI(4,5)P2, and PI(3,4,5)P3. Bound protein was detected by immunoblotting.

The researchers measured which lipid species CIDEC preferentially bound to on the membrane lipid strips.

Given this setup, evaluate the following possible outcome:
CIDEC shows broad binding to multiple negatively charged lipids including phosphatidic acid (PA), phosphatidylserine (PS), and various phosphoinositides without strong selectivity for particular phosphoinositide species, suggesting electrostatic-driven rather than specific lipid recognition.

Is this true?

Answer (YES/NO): YES